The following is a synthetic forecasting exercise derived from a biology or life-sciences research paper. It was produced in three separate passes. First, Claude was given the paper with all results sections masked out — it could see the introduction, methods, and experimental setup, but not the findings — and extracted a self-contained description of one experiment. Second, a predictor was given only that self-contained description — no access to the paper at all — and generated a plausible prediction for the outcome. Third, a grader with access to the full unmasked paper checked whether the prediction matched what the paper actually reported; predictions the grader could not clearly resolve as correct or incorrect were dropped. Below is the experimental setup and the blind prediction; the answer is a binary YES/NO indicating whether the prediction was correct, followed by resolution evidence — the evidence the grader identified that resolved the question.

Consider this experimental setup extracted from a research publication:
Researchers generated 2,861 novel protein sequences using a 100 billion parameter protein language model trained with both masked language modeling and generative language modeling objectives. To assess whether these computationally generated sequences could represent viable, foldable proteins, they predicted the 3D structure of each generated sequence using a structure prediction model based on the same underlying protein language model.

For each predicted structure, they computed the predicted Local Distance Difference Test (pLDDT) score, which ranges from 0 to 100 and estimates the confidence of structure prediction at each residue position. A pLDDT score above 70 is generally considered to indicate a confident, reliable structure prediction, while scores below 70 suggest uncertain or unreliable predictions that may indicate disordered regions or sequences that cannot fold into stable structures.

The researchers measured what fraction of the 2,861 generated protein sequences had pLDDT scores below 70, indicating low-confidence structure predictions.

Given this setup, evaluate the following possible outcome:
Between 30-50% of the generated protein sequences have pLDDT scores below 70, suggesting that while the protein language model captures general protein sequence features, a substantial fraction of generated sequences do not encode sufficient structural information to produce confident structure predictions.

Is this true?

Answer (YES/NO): NO